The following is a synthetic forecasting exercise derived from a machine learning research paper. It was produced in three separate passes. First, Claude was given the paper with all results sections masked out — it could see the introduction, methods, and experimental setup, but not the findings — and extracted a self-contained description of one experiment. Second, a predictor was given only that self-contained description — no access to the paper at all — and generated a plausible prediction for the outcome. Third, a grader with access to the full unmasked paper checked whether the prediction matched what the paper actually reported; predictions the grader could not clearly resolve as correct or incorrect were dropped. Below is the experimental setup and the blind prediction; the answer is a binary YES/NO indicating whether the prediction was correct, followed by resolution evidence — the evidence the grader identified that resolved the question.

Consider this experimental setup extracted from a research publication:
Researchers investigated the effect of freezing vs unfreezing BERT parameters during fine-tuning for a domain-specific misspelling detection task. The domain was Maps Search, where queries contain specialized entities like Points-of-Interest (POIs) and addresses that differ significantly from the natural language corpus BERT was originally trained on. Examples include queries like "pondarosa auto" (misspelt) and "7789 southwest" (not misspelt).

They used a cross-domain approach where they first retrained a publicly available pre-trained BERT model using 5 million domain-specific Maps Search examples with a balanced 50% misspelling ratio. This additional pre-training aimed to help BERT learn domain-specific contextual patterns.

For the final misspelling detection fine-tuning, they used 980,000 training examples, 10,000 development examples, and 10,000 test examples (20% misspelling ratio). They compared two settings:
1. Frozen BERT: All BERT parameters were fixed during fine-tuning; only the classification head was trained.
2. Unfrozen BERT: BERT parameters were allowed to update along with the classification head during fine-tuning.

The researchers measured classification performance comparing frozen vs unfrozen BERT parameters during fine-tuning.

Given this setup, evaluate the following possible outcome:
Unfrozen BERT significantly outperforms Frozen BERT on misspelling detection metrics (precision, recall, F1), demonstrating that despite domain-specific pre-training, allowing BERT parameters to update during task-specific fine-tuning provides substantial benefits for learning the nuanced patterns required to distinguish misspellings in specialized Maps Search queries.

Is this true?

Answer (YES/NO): YES